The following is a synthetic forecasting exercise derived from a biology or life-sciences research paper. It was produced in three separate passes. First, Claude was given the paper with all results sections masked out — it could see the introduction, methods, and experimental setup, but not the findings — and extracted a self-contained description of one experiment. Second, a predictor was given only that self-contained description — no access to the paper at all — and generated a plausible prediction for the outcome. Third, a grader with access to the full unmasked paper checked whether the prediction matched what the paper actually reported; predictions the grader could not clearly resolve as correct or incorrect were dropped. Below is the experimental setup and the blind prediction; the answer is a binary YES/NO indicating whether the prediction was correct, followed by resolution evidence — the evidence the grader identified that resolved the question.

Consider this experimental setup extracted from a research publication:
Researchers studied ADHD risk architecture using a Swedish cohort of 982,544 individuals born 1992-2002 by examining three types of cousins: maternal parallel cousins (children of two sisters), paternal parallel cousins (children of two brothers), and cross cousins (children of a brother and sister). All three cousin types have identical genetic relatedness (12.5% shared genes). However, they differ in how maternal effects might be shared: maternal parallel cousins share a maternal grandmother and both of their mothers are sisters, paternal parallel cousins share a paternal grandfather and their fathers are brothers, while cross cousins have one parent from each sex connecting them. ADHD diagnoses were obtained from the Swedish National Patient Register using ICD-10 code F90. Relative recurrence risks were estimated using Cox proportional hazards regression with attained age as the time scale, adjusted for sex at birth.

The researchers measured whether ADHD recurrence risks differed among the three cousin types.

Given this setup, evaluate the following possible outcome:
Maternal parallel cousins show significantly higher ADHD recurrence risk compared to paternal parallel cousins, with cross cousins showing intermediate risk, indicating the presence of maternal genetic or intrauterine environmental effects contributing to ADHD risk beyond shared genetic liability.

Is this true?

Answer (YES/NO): NO